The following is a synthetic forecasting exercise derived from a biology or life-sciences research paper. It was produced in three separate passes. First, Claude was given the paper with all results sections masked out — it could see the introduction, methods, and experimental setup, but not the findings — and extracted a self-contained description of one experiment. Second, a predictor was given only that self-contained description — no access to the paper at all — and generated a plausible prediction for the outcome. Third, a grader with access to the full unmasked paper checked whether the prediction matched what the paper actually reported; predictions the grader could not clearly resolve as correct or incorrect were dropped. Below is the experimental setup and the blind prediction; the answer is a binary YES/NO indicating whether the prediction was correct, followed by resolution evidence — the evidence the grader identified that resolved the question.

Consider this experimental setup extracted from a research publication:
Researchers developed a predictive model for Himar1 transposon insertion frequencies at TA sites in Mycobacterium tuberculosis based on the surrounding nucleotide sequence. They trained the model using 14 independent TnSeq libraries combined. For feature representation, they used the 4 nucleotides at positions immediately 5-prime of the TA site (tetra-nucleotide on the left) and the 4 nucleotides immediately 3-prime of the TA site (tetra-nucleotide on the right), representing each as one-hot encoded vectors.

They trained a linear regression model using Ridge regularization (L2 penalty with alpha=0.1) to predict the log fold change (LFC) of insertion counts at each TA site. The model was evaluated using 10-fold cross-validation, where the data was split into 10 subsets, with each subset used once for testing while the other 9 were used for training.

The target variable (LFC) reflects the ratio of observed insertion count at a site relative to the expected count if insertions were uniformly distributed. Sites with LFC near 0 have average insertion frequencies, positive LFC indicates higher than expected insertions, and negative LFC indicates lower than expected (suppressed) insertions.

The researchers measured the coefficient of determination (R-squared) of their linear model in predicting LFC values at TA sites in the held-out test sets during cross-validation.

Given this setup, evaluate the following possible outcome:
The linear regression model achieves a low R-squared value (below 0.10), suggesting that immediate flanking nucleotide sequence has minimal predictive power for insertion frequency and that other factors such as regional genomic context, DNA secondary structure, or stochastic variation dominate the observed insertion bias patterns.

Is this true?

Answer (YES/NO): NO